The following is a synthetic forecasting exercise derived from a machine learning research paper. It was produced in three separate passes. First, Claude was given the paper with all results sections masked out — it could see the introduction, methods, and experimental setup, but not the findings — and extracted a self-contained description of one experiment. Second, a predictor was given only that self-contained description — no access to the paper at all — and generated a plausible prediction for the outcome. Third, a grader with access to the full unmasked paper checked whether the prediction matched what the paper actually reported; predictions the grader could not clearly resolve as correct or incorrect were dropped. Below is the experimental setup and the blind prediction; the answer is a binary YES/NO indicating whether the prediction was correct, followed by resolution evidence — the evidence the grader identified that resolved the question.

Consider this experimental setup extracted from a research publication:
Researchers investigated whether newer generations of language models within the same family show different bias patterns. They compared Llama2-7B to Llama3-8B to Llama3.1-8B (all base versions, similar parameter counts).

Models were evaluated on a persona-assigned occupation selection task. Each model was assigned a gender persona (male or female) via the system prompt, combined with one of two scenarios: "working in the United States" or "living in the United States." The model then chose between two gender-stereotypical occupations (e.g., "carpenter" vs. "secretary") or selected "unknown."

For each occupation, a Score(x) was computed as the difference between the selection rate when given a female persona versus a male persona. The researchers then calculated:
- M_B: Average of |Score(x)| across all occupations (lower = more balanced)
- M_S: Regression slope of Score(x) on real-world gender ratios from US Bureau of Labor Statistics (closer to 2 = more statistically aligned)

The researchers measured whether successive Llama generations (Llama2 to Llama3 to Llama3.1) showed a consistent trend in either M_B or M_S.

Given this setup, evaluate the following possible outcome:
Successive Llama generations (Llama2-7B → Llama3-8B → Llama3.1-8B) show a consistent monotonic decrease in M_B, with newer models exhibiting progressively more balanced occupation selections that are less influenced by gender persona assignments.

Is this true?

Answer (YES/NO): NO